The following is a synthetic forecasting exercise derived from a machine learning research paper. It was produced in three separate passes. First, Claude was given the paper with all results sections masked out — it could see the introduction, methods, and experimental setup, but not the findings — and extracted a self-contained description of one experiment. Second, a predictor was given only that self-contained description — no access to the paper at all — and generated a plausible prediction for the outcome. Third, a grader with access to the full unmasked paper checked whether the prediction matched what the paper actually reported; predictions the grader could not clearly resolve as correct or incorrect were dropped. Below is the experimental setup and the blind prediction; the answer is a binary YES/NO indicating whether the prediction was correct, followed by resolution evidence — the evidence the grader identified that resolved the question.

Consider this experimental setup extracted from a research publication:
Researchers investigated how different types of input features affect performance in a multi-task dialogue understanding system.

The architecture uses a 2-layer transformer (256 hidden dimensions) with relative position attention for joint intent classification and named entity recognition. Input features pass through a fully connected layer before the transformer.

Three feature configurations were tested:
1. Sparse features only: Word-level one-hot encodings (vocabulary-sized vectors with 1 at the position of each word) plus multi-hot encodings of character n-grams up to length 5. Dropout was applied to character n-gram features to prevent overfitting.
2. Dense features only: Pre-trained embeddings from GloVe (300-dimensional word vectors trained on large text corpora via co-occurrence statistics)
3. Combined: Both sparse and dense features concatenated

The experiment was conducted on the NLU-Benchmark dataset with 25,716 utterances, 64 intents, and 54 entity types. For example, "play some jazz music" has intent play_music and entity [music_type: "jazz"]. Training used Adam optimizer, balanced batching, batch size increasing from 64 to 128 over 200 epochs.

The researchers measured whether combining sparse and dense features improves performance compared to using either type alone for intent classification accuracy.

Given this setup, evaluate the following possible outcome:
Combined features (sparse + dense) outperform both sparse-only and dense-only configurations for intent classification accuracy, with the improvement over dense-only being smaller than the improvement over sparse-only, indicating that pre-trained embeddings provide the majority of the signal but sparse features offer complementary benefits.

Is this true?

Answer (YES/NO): YES